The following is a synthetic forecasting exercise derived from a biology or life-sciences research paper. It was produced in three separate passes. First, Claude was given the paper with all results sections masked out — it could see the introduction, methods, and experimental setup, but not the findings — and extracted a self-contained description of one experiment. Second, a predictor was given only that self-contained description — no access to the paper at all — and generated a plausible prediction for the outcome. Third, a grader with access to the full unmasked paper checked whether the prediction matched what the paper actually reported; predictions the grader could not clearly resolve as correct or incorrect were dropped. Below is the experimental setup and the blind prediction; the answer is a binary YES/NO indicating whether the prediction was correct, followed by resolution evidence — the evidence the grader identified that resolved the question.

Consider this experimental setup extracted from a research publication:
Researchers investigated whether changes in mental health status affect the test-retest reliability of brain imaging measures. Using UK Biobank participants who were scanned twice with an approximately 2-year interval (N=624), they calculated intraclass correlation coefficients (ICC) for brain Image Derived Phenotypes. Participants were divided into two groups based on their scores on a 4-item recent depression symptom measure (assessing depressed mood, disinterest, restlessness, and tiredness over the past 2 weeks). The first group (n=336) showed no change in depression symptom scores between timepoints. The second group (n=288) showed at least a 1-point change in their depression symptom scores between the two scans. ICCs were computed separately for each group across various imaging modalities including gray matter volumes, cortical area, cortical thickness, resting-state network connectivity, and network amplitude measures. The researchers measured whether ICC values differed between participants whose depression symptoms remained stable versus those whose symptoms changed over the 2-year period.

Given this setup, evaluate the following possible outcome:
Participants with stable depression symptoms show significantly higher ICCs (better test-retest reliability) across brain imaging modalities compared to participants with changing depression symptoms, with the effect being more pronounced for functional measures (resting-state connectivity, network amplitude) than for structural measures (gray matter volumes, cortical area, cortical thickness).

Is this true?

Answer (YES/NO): NO